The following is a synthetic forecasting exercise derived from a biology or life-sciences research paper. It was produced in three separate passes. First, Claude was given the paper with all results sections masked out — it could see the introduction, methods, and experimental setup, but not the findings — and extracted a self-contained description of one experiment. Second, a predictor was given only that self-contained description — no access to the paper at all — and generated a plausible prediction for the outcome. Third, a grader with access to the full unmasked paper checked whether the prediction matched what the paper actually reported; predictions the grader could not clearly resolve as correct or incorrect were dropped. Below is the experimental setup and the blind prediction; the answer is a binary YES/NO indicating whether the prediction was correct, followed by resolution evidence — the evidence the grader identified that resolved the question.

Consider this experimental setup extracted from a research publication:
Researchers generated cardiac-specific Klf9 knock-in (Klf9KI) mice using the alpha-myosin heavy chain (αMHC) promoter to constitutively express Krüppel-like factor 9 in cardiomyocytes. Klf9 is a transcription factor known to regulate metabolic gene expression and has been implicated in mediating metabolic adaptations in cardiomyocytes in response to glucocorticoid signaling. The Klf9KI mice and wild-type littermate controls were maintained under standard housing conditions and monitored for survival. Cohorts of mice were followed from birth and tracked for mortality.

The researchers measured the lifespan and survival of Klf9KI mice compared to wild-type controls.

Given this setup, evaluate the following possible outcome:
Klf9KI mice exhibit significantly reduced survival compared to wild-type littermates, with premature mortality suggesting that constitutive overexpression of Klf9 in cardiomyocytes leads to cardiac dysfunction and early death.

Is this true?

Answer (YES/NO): YES